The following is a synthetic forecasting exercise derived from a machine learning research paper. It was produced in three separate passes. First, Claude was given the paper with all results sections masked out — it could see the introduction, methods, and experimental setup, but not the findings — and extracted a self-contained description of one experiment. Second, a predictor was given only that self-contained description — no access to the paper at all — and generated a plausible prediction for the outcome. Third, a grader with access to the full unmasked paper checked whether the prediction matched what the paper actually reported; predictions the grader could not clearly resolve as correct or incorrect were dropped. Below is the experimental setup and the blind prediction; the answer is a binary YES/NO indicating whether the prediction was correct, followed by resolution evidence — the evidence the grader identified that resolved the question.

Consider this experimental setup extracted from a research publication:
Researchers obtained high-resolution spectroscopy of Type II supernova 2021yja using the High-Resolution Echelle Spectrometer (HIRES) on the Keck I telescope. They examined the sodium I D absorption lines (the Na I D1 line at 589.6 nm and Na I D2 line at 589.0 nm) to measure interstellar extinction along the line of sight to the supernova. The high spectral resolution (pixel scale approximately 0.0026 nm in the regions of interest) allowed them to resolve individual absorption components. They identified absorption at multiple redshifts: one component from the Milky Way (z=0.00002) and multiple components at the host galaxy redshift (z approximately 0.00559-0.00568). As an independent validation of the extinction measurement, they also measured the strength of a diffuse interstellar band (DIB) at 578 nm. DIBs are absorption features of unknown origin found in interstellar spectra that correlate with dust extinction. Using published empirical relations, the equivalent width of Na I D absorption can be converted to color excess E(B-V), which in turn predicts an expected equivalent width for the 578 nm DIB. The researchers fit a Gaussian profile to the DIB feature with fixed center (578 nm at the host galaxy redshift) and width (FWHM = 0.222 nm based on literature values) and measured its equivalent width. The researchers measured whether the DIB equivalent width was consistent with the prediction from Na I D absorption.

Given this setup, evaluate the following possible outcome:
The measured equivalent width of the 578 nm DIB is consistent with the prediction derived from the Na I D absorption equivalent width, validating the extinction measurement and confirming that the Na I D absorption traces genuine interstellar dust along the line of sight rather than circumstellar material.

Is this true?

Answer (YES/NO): YES